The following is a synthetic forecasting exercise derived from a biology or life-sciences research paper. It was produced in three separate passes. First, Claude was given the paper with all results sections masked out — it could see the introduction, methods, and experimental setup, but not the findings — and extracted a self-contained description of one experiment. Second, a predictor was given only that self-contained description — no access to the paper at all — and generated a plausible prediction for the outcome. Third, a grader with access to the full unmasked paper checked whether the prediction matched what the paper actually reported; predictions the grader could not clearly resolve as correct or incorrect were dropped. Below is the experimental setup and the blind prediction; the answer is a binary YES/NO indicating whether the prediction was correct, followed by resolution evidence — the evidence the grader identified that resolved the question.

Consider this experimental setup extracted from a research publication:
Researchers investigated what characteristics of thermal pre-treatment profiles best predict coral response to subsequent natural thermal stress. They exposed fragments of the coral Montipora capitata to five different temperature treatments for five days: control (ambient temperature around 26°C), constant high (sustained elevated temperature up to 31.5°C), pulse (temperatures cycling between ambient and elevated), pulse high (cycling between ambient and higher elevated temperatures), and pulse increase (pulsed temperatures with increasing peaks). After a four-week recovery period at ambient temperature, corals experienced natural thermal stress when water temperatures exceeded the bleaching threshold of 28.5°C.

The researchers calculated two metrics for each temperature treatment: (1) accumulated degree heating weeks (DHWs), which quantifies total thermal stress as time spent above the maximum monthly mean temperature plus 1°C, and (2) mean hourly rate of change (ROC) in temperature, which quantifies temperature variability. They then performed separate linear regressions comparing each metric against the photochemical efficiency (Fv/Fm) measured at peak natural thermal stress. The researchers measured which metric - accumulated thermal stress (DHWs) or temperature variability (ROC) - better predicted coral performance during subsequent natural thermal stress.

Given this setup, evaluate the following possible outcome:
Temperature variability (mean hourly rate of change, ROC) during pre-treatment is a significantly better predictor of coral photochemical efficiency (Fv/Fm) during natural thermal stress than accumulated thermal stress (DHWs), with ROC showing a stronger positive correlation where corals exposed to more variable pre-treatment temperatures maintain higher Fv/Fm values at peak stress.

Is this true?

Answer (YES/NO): NO